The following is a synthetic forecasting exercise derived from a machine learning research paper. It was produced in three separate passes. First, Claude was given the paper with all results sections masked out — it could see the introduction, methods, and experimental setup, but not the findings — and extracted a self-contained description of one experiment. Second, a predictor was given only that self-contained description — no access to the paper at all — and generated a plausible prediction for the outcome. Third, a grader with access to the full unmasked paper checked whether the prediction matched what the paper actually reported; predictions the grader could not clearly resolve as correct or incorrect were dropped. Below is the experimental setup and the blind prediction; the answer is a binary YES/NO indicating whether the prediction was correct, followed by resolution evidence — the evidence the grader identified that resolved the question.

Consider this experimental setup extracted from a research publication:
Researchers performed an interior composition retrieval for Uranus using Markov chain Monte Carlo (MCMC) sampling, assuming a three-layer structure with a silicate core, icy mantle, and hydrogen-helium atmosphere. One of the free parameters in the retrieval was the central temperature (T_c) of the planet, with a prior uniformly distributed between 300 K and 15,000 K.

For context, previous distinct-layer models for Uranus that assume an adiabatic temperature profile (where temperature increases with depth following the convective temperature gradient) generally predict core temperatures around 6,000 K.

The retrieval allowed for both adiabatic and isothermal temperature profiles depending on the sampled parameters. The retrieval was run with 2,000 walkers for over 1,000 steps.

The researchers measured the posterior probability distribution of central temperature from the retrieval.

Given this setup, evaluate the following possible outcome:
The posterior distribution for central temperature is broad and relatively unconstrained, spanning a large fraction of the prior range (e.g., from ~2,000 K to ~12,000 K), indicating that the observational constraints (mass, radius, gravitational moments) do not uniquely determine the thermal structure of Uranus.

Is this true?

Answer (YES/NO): NO